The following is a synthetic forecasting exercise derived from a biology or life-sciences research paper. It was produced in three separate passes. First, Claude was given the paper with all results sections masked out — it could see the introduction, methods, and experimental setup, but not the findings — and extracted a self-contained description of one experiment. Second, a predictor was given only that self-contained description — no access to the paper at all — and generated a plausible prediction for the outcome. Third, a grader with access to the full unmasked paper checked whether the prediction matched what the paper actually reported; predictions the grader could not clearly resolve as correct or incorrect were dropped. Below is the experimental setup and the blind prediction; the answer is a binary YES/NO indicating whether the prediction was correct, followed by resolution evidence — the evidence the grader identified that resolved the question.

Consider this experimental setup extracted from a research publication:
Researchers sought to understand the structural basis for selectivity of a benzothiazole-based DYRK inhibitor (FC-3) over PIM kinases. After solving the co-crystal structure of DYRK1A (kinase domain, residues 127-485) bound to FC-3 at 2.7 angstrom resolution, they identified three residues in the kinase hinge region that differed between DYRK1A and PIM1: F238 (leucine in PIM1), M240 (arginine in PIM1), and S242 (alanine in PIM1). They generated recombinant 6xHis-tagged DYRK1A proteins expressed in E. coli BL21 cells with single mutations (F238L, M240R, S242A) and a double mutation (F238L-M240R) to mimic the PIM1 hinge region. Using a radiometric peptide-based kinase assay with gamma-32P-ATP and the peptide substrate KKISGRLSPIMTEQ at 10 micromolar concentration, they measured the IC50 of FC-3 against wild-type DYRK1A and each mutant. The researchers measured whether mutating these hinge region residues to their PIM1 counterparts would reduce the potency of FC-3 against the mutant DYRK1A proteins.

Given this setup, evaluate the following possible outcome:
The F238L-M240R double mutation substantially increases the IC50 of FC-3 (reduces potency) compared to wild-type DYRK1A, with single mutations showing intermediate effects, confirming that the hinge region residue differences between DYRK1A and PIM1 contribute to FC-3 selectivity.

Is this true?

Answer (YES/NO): YES